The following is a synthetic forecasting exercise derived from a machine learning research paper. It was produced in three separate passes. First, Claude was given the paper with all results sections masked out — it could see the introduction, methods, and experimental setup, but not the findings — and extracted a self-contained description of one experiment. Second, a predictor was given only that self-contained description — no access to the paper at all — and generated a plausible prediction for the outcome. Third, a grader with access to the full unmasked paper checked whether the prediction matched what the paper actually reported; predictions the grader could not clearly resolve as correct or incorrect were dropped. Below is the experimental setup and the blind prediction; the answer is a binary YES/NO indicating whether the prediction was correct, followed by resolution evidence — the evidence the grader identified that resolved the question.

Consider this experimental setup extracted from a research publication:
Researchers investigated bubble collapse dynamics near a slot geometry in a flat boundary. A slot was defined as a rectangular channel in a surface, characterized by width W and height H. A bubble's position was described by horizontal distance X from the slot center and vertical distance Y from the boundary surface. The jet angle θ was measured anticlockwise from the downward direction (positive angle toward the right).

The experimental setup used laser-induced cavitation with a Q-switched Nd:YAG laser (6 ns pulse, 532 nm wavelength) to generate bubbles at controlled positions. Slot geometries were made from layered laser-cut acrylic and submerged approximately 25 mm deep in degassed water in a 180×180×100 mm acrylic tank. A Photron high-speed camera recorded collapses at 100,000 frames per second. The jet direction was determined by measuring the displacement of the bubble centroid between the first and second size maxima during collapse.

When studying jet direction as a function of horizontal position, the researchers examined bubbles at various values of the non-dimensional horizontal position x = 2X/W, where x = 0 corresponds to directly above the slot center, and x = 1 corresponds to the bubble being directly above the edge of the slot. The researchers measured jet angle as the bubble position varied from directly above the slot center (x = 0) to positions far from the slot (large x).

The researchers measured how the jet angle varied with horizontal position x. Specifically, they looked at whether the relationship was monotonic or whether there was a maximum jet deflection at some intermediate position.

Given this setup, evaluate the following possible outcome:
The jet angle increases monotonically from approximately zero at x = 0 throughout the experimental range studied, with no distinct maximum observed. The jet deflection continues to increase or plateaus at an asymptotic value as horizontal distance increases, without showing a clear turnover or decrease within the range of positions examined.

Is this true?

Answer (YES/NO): NO